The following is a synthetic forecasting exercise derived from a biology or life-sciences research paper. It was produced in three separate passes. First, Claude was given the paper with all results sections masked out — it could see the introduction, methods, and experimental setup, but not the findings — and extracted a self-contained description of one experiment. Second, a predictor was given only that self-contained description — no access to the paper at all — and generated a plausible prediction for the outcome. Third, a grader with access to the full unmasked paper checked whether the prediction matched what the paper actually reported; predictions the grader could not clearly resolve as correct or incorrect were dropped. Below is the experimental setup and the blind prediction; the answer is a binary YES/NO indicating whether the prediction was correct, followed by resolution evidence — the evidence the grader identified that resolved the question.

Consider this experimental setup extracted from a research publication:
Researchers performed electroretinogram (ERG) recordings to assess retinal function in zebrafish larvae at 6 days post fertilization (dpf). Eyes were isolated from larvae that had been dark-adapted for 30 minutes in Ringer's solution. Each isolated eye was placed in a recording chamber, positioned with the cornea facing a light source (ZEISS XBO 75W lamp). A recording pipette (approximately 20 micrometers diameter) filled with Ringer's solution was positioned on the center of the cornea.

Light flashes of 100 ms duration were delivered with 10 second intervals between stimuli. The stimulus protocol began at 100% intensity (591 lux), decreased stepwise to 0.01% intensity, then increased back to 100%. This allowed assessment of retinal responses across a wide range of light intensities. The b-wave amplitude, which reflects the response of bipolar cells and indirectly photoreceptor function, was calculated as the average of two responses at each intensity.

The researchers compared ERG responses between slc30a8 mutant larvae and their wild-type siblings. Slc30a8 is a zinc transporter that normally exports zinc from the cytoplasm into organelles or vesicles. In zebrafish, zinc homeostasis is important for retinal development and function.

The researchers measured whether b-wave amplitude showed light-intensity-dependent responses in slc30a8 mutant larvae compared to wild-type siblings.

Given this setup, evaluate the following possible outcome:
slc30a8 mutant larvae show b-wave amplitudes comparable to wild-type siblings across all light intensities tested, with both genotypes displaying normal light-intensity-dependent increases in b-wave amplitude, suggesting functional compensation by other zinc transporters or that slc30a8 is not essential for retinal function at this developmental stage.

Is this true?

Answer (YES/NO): NO